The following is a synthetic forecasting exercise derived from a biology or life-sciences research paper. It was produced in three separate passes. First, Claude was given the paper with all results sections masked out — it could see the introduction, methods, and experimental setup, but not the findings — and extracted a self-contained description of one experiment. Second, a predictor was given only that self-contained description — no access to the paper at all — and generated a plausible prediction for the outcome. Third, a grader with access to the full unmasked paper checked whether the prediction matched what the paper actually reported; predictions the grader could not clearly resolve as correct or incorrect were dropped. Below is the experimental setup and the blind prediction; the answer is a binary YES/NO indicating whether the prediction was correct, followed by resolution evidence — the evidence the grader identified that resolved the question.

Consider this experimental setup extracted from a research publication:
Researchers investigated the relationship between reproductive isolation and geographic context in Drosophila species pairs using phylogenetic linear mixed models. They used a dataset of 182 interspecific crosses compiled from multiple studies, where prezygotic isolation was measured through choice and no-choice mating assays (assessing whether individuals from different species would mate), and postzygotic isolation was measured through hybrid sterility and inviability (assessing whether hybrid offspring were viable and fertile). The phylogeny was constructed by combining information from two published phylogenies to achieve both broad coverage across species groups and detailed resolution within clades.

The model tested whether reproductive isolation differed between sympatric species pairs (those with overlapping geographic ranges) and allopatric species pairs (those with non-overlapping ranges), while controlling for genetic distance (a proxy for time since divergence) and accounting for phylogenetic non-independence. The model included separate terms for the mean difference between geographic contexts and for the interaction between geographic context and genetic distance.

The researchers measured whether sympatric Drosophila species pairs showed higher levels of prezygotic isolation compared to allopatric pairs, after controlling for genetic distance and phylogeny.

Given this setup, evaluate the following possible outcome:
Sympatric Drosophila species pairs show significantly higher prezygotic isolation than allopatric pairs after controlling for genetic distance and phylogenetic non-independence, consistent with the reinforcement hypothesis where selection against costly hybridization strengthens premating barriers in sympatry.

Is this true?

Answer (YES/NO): YES